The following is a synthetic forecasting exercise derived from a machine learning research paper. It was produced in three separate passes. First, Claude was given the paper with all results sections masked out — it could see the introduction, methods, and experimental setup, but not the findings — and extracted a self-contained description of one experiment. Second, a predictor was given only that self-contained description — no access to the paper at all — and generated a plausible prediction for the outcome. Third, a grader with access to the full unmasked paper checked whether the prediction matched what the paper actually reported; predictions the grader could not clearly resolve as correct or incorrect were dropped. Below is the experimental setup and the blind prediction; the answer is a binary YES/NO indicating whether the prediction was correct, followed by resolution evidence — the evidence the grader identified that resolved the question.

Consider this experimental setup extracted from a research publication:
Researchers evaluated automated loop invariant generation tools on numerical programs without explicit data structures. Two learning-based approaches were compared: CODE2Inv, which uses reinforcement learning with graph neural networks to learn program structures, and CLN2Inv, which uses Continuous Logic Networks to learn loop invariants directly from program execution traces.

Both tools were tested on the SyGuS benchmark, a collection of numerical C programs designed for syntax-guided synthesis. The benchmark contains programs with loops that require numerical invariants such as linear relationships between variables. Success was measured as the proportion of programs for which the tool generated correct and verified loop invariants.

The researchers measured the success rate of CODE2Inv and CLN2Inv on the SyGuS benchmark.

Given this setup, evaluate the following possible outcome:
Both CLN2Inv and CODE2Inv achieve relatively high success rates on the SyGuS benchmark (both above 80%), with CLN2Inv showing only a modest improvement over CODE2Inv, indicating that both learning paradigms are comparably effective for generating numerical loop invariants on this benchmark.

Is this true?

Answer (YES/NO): NO